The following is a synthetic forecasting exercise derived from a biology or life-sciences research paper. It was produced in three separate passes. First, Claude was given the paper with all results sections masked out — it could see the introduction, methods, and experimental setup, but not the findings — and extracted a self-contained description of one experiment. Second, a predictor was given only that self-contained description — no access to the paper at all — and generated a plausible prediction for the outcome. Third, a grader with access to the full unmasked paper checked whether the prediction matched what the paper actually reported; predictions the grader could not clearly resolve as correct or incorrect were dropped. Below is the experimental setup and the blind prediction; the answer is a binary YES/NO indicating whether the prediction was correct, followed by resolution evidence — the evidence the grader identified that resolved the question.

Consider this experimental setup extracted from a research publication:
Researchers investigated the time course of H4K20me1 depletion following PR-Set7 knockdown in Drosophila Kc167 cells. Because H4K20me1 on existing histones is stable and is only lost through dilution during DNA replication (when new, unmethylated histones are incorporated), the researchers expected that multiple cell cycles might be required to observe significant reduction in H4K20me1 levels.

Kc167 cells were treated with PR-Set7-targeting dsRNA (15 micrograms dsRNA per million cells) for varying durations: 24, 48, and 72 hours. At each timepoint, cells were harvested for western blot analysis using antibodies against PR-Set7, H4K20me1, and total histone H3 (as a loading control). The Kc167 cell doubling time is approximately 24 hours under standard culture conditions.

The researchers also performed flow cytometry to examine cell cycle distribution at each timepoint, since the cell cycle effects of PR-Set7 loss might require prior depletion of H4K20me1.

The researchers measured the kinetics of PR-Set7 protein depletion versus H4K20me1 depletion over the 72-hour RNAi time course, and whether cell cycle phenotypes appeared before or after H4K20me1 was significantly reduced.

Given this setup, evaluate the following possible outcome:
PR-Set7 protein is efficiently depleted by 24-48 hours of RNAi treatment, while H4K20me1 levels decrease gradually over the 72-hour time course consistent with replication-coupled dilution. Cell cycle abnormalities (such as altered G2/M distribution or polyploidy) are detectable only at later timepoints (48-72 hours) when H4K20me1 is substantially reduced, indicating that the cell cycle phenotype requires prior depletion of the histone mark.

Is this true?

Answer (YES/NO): NO